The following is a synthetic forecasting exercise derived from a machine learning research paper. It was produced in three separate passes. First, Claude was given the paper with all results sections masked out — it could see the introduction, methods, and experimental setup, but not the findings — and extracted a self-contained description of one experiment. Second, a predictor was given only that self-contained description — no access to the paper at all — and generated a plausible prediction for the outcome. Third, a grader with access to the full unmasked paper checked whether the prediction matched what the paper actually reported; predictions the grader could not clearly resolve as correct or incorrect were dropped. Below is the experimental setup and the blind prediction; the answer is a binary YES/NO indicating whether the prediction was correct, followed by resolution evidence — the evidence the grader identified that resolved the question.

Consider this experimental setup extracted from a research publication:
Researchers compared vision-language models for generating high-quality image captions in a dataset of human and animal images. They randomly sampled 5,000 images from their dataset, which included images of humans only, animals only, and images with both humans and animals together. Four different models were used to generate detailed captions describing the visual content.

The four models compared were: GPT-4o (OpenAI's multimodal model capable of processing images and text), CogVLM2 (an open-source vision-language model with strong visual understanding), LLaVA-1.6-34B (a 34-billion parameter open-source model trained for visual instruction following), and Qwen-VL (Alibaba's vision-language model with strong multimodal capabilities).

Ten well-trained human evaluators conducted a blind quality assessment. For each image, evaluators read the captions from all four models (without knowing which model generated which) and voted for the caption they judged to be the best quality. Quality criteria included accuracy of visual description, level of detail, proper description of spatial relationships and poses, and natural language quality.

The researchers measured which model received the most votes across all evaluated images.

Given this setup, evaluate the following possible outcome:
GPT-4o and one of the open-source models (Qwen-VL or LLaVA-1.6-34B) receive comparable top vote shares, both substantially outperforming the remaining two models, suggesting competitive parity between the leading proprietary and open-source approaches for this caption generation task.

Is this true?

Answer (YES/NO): NO